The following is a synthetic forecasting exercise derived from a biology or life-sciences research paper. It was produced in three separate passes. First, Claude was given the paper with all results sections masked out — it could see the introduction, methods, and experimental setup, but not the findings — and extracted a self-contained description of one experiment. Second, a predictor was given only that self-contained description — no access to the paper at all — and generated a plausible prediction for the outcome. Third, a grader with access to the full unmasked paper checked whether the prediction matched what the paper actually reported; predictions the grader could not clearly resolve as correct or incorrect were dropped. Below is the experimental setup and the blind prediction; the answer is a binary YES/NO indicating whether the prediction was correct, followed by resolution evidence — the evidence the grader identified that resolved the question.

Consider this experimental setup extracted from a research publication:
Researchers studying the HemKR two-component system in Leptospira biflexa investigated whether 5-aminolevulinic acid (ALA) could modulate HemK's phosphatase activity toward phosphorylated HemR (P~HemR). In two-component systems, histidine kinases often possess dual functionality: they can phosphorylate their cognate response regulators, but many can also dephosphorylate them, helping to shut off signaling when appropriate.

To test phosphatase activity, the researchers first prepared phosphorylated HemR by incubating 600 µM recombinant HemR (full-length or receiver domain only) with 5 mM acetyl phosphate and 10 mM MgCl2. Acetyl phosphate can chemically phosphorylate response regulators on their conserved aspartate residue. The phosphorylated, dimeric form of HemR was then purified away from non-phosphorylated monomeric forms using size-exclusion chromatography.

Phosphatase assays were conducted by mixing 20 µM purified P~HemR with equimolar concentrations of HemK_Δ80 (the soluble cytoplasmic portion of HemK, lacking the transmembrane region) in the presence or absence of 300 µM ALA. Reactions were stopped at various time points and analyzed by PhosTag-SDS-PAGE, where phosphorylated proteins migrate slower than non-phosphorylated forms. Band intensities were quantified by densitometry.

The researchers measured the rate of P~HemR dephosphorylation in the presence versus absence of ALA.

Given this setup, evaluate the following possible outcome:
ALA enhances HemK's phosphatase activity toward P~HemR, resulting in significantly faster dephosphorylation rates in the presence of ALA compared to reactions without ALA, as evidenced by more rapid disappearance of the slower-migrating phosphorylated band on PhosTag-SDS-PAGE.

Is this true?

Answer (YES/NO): NO